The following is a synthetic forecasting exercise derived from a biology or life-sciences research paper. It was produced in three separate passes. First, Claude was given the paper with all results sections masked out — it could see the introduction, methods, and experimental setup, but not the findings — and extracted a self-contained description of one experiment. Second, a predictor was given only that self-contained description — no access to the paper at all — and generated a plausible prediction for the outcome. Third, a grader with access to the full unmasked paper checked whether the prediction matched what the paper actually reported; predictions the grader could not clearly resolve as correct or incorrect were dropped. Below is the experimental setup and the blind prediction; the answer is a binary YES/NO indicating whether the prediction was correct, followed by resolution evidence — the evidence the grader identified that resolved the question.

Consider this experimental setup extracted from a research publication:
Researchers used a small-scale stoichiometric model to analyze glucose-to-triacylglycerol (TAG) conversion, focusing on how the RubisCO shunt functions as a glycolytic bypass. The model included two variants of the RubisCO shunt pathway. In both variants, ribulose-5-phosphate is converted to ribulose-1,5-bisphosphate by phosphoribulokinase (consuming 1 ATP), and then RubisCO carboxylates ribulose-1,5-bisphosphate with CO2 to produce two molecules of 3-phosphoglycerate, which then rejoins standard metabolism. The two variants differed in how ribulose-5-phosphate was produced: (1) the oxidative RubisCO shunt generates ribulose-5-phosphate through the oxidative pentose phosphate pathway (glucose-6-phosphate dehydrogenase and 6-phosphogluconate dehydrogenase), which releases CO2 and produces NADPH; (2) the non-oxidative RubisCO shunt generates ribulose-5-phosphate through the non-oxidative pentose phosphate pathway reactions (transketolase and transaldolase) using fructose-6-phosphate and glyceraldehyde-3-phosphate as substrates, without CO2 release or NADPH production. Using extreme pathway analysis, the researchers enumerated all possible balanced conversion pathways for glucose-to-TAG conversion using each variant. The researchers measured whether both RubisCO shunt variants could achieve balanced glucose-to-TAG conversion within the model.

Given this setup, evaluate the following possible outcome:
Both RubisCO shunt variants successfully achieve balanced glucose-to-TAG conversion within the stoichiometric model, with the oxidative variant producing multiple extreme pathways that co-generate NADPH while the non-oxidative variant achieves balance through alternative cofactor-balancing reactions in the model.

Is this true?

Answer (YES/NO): NO